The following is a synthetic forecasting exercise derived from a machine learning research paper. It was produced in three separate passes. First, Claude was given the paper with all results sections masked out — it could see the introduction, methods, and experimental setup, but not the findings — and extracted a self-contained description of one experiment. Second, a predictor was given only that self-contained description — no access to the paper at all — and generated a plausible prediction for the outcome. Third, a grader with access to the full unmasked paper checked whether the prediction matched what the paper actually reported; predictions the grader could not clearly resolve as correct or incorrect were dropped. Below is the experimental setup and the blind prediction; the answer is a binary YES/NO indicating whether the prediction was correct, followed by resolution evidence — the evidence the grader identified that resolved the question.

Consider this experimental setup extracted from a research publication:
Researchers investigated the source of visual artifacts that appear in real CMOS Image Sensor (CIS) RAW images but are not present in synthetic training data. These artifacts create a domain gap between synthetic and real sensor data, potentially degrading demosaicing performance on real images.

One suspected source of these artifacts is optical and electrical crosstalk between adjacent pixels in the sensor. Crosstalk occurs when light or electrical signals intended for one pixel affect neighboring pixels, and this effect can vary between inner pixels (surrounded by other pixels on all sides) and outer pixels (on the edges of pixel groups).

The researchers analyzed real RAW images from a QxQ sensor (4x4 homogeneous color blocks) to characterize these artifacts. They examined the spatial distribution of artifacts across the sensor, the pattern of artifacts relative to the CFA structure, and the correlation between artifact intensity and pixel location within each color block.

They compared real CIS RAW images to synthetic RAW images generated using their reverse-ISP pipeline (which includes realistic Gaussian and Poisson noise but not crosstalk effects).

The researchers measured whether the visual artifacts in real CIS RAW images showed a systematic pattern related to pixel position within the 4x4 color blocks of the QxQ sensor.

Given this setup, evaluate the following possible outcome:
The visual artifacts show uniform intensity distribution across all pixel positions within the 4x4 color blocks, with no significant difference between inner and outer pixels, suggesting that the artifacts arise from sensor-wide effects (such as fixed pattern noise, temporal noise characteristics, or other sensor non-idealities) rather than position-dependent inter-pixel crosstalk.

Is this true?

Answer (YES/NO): NO